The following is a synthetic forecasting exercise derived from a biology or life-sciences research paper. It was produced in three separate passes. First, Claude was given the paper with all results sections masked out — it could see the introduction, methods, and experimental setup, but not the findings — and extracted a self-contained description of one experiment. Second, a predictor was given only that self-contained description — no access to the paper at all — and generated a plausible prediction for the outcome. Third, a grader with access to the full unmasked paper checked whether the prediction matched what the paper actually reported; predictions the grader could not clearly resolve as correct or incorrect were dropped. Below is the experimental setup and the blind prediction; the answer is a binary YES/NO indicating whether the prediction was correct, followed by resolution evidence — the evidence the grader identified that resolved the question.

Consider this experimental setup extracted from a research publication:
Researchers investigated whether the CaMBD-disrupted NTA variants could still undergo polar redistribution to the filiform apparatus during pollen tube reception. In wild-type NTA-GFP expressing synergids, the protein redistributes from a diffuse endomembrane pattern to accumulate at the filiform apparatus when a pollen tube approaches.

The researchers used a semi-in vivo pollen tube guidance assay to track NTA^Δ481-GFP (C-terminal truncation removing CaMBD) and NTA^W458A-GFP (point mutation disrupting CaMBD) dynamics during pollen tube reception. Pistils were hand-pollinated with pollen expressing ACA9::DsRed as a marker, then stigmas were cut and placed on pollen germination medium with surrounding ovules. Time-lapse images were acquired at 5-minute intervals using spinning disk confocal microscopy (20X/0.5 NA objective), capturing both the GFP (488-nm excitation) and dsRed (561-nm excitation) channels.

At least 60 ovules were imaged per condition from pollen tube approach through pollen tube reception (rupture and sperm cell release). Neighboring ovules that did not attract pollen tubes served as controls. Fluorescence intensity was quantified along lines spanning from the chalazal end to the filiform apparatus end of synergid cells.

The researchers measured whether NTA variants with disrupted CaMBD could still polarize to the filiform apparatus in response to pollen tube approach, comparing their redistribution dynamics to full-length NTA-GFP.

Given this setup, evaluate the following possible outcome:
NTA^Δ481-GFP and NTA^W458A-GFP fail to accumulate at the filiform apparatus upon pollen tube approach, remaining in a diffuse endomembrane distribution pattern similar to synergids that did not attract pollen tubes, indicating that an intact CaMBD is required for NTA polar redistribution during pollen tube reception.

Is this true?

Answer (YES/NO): NO